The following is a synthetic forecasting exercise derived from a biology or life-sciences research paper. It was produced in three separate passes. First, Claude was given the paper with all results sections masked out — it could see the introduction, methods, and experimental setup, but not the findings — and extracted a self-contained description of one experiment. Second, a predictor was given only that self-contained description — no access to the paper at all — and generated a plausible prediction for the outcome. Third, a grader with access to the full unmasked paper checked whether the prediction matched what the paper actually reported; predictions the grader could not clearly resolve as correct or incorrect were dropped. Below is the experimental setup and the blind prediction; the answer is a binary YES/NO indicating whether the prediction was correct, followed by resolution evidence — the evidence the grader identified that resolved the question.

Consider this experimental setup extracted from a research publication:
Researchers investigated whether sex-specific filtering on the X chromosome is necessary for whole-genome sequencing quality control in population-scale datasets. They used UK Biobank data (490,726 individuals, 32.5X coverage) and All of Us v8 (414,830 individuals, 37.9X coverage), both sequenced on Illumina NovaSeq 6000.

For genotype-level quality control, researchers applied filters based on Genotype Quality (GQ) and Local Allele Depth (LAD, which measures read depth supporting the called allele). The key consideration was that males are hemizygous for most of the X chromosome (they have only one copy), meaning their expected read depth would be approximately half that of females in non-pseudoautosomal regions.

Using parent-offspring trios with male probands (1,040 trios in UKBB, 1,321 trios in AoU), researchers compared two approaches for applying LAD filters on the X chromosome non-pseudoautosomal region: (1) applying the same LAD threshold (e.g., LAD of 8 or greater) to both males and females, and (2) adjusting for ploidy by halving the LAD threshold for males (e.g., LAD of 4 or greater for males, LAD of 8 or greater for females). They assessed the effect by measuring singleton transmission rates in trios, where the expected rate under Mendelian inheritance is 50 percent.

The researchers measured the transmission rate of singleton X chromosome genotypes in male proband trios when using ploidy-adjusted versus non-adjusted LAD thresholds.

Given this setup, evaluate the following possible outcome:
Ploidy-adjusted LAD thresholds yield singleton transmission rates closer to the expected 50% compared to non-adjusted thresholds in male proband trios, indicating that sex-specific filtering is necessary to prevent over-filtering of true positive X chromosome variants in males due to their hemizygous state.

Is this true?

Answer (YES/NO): YES